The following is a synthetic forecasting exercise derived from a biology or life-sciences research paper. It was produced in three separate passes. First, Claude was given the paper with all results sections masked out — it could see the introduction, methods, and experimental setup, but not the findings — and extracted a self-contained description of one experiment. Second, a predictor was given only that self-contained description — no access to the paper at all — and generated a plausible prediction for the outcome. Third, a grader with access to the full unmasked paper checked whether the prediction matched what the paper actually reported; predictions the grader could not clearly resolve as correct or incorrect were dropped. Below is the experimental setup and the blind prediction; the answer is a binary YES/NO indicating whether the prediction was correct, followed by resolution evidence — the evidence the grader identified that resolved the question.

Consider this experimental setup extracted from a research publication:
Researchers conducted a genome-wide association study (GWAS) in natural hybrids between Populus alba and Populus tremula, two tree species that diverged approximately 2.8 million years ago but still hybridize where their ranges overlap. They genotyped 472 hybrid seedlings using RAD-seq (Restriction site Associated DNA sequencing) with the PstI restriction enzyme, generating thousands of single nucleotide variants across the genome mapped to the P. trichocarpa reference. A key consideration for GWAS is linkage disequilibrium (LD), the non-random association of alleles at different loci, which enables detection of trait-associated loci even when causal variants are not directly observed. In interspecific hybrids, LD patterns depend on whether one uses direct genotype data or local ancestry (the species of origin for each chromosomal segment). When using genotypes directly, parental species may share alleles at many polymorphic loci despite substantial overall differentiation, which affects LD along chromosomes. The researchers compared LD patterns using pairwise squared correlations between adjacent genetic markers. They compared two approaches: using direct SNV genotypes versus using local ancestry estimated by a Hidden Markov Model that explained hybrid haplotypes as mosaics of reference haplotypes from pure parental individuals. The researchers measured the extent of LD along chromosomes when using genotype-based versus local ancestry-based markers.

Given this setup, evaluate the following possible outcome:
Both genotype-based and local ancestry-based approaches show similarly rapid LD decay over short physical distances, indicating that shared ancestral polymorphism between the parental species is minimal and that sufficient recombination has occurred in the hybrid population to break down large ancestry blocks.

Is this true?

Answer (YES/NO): NO